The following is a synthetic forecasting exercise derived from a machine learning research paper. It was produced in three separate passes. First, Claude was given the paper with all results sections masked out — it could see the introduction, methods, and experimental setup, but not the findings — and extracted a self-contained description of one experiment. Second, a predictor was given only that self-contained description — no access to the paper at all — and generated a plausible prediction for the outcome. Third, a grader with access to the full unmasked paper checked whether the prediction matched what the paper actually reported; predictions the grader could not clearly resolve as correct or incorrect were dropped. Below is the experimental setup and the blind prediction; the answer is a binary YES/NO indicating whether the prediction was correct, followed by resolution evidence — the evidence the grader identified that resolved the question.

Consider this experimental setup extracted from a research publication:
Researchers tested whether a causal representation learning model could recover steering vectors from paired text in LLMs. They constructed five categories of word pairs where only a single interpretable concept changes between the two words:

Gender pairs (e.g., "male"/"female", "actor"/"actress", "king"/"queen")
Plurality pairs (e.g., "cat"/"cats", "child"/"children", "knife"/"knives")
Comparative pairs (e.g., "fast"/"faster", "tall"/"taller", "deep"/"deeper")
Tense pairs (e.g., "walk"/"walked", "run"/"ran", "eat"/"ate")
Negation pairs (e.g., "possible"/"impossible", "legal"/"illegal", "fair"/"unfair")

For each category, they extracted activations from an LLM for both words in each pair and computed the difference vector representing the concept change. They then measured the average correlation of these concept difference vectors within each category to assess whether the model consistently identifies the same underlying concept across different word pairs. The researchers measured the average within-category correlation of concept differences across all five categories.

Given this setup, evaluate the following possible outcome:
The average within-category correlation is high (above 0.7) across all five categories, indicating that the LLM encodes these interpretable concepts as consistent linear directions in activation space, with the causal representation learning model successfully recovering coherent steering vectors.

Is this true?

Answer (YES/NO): YES